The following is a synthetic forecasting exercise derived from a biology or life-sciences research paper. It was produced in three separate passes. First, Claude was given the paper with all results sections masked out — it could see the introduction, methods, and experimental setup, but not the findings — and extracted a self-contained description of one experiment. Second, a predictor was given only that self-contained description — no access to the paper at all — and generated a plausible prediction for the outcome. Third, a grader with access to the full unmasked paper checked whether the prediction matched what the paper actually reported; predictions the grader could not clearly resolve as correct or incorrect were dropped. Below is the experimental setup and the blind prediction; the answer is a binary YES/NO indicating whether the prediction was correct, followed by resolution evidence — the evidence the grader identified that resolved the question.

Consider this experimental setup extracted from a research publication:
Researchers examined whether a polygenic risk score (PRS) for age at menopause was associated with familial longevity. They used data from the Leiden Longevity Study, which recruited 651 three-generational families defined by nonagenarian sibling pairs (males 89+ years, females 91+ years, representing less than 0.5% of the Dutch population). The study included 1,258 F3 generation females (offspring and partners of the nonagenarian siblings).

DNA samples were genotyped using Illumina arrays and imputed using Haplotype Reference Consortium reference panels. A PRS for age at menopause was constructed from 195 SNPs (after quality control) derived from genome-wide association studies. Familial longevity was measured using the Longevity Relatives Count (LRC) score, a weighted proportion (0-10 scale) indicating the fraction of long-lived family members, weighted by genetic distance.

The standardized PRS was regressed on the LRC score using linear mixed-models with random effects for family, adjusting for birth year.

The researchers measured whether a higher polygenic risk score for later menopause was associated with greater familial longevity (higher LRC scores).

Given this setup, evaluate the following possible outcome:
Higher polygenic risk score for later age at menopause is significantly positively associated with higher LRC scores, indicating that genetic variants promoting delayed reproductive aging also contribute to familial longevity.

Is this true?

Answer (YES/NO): NO